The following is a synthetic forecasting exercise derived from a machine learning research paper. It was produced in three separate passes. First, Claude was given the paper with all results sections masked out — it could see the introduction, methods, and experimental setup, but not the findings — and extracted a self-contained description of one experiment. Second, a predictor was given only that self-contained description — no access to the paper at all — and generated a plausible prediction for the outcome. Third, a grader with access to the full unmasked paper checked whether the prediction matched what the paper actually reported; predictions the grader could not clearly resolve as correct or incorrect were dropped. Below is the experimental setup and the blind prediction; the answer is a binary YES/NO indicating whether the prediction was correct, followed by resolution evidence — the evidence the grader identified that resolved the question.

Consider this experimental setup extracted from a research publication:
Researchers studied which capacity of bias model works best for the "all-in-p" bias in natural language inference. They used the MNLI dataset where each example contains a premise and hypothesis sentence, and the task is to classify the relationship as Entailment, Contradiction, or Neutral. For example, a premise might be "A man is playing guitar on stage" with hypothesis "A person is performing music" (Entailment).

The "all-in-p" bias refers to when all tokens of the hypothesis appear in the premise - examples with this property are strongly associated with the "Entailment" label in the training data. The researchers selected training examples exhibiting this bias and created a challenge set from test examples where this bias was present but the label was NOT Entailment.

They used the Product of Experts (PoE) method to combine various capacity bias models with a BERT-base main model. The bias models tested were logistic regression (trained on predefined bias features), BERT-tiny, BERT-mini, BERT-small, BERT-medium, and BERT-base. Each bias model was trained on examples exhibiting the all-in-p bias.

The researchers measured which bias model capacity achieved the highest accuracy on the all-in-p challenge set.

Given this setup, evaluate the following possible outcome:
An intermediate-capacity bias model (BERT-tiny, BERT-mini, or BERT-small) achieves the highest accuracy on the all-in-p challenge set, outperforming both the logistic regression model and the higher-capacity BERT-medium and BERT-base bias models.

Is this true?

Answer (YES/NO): YES